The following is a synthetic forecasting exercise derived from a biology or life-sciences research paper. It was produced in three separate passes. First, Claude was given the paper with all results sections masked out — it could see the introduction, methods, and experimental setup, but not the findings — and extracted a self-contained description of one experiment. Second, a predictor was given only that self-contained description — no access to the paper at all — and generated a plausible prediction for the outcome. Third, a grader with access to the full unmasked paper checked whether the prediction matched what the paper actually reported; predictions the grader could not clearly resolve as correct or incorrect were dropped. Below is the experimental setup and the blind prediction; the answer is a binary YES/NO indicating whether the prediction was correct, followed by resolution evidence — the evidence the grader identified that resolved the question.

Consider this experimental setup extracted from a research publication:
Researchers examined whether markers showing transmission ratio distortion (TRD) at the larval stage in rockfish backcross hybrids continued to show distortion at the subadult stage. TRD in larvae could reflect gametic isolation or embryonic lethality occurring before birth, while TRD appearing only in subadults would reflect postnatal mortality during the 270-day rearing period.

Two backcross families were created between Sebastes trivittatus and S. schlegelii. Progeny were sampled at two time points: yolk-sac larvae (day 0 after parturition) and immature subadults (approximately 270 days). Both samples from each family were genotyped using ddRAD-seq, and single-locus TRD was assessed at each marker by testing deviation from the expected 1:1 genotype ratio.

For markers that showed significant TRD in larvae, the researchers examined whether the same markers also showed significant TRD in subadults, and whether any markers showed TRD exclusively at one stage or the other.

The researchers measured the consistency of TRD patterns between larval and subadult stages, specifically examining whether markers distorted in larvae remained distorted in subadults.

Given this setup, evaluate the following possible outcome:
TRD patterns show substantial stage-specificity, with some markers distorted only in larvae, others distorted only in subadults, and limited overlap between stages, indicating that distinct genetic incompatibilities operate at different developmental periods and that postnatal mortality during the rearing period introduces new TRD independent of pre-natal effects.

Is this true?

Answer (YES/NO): YES